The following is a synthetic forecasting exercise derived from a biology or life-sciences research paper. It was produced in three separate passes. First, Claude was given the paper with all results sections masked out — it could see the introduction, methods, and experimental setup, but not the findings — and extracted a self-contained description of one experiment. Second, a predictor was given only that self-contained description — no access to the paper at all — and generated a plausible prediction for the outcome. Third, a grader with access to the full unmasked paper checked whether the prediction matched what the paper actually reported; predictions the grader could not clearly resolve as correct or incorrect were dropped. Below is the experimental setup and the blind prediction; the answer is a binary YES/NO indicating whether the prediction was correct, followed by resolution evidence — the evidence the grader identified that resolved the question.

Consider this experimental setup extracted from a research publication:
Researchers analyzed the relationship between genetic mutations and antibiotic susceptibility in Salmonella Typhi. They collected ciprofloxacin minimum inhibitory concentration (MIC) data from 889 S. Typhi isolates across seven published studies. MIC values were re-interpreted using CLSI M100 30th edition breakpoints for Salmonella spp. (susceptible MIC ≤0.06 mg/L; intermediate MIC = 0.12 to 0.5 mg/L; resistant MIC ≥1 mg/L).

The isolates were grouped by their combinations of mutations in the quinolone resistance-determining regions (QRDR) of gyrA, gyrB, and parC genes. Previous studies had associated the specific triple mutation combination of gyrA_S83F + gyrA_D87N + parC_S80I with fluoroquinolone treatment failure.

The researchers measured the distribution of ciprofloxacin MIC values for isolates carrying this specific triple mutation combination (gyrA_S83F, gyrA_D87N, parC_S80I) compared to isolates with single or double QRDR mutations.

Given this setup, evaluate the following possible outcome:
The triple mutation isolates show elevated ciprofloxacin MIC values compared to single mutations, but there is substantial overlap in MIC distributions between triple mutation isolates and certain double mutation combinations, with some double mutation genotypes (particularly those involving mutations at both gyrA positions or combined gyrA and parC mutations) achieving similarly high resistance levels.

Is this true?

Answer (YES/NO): NO